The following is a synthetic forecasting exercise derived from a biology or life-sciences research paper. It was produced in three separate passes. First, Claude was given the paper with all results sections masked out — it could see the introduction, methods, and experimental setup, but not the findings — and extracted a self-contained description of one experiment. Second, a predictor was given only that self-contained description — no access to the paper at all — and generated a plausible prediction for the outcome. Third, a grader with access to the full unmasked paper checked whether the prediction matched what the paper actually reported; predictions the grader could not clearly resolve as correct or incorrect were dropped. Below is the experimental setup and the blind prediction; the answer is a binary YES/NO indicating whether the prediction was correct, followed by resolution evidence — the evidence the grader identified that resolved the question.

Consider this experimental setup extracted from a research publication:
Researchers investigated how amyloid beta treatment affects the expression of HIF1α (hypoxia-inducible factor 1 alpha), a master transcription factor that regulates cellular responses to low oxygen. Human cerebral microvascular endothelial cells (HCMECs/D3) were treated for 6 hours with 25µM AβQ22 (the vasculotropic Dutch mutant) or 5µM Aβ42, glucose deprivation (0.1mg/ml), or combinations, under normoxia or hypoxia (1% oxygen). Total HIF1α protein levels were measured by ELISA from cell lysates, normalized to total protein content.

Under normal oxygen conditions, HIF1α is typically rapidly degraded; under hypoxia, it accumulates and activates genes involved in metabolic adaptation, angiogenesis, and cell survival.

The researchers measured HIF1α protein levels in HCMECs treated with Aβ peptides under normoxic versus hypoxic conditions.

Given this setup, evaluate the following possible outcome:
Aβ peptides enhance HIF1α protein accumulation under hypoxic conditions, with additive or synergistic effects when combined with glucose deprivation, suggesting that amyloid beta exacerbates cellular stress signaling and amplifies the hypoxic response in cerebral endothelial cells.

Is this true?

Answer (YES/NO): NO